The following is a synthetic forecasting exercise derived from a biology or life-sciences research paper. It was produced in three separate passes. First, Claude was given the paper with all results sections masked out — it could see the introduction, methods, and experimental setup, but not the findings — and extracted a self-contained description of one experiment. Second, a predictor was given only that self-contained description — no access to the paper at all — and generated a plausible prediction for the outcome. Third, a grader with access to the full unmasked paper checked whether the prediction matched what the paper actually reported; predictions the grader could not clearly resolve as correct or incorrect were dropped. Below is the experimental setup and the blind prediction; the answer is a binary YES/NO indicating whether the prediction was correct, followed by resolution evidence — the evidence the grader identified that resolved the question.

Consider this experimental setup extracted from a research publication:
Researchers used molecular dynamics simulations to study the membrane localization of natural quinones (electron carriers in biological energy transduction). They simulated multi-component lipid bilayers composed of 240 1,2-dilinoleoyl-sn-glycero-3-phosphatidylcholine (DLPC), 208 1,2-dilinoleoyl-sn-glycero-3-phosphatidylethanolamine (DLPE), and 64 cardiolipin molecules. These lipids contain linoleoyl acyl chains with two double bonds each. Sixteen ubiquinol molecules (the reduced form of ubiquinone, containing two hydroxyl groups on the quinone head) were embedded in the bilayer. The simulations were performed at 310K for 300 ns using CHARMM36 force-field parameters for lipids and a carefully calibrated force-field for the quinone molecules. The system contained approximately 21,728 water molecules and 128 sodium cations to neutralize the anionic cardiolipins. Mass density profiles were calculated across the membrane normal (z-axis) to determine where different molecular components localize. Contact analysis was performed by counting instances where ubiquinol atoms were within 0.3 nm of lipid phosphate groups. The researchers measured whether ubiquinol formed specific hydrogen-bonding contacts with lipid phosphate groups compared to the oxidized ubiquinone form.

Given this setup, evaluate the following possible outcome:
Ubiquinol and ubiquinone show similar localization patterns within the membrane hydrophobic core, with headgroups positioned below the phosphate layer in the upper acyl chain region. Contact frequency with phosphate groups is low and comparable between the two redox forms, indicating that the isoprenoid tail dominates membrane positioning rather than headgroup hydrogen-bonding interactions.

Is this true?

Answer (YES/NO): NO